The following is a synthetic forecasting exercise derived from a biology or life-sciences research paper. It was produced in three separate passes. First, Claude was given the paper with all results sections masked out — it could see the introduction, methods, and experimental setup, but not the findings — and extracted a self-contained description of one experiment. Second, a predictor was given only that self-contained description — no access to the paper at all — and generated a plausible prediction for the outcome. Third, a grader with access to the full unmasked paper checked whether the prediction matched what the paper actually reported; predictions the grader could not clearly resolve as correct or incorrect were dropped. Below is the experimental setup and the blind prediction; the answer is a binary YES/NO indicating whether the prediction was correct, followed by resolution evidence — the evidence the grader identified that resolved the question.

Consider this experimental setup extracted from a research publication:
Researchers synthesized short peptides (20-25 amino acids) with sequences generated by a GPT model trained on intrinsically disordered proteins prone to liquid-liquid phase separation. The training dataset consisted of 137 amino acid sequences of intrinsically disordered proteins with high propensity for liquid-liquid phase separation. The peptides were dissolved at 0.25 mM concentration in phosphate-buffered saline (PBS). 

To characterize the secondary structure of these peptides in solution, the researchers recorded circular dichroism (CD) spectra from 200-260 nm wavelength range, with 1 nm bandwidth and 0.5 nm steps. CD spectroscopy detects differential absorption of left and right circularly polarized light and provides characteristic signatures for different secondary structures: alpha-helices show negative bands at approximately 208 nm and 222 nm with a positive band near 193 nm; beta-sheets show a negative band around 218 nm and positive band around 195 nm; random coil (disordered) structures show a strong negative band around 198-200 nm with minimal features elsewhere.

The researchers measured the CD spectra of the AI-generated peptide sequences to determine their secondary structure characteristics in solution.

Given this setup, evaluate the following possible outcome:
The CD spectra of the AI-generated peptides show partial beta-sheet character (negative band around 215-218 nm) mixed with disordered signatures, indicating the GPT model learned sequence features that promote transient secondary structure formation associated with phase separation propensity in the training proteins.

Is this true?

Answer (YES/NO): NO